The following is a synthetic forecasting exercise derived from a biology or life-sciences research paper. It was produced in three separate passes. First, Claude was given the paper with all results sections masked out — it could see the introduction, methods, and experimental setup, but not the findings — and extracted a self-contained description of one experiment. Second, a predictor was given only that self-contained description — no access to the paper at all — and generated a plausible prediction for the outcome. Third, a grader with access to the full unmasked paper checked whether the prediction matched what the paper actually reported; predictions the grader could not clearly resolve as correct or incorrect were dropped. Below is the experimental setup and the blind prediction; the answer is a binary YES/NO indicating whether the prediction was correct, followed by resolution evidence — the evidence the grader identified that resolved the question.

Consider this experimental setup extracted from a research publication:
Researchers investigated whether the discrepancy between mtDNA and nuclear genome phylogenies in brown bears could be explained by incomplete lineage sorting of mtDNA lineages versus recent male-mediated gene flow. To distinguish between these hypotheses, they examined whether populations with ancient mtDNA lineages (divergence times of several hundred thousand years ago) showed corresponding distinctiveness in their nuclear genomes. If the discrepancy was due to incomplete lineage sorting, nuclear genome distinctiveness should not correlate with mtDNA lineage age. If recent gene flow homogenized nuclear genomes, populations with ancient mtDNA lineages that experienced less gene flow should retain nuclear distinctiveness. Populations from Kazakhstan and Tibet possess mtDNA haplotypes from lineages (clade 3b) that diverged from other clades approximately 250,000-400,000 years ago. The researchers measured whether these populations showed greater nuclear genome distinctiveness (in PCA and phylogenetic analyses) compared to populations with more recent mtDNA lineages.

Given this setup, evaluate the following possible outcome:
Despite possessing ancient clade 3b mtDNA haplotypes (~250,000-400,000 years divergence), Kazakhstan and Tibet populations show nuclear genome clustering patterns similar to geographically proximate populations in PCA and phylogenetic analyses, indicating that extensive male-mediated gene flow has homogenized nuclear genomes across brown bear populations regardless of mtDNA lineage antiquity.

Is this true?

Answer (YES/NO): NO